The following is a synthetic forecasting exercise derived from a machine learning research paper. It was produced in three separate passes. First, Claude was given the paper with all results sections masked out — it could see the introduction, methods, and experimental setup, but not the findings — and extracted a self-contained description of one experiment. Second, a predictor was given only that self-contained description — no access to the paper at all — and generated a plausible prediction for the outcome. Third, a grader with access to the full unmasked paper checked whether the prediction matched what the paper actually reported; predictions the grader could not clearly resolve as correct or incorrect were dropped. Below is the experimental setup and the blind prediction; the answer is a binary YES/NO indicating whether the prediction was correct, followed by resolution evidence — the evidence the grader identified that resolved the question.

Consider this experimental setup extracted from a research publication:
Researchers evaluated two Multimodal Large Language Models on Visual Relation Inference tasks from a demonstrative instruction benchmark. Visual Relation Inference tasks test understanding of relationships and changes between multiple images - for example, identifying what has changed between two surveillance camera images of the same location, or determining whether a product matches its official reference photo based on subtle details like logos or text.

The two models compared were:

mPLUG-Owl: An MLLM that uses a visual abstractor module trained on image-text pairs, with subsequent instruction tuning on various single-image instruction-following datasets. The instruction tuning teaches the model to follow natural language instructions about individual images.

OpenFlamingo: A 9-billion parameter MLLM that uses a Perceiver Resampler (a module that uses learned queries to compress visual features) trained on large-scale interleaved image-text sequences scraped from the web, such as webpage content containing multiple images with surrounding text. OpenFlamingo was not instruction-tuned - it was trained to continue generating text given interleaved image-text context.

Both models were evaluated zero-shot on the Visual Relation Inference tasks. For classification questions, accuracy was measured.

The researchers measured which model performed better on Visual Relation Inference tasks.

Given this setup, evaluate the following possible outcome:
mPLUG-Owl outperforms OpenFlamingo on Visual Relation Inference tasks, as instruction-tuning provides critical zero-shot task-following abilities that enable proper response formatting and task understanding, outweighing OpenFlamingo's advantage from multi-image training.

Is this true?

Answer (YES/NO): NO